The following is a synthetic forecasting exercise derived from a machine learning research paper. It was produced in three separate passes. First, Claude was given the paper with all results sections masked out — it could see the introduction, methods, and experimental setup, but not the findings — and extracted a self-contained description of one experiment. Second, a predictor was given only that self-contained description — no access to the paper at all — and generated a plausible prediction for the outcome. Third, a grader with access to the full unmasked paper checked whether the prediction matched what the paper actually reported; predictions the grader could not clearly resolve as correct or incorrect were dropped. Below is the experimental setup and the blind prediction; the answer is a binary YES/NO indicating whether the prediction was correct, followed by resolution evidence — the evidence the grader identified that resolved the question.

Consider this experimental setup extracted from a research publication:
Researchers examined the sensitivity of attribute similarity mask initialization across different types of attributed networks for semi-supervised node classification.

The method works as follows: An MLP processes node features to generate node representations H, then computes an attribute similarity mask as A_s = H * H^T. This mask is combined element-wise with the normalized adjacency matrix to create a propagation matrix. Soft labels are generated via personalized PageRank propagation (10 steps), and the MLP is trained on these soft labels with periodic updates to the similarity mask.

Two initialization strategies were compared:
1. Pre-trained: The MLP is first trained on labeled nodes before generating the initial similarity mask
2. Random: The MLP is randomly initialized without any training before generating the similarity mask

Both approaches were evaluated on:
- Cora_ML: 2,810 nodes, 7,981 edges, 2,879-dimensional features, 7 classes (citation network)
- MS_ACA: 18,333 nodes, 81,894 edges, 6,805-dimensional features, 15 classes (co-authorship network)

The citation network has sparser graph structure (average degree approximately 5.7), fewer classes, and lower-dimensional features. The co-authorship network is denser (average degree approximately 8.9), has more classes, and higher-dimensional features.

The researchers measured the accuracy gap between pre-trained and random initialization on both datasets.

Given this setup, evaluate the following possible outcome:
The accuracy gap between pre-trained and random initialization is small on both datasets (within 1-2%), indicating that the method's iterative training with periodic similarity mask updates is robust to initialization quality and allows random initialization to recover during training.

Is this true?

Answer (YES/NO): NO